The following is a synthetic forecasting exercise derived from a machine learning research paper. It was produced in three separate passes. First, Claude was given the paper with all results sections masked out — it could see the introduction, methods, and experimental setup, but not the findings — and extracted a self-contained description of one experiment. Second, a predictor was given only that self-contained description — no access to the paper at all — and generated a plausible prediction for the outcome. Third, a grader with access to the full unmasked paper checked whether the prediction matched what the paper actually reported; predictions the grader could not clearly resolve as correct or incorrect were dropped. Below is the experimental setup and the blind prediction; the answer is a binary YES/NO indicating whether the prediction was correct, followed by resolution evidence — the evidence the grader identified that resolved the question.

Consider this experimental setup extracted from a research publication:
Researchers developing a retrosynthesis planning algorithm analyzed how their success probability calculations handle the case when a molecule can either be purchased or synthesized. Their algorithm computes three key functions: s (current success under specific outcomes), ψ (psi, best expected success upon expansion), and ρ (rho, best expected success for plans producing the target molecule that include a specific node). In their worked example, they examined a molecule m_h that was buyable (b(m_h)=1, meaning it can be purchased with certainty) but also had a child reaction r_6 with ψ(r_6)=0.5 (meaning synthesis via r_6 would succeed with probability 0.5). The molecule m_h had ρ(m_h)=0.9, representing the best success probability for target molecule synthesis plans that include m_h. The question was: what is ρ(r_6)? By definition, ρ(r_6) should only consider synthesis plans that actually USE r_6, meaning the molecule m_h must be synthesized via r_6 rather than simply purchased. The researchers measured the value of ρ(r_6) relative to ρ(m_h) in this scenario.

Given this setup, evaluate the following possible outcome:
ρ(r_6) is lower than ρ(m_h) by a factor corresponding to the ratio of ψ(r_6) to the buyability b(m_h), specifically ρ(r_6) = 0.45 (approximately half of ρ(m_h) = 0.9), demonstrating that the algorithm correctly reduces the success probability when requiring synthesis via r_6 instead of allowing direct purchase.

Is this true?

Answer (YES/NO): YES